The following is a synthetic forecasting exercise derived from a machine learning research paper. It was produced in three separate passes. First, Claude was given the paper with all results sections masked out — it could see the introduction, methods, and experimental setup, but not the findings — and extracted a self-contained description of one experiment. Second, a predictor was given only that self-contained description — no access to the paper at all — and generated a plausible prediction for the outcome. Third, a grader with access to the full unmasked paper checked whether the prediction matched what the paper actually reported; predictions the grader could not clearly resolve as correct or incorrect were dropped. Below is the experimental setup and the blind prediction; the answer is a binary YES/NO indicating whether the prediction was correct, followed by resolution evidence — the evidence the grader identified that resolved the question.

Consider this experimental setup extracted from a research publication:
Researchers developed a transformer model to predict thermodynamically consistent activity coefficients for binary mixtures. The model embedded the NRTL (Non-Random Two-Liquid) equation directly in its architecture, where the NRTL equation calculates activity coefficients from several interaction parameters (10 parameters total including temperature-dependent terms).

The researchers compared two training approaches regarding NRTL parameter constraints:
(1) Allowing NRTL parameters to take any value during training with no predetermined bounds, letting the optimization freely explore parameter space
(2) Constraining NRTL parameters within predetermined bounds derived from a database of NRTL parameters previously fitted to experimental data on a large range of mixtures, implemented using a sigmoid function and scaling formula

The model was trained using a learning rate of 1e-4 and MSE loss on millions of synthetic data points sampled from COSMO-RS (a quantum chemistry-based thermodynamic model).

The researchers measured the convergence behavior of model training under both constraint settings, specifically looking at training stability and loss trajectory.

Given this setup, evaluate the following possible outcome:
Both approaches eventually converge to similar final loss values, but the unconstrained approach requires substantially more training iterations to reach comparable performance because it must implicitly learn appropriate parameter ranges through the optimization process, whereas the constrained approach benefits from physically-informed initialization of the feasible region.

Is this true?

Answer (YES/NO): NO